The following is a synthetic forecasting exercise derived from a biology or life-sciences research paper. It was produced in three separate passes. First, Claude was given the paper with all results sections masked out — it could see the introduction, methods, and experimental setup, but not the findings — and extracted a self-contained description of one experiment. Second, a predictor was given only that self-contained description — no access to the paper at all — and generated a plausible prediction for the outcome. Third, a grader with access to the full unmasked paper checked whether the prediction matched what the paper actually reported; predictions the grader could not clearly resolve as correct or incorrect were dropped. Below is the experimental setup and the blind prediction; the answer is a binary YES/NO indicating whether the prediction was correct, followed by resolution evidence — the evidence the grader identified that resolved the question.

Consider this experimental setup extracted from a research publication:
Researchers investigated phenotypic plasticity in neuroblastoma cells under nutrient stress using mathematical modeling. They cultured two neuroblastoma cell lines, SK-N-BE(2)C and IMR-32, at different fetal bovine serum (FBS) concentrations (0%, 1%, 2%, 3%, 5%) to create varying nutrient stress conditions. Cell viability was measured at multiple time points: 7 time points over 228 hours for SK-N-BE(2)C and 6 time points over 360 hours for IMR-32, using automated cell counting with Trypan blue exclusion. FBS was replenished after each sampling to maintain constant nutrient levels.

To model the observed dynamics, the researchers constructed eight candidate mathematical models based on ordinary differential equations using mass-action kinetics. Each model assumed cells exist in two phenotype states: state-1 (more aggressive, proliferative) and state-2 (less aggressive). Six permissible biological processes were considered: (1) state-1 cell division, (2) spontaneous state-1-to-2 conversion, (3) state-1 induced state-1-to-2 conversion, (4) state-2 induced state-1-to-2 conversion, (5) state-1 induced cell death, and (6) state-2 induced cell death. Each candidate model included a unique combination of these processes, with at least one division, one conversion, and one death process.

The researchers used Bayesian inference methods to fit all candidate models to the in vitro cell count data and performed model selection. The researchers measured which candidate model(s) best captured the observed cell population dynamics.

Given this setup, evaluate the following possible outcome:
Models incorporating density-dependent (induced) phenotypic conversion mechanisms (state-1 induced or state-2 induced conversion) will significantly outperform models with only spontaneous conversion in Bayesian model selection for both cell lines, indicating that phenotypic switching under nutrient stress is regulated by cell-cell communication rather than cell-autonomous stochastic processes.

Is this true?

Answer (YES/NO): YES